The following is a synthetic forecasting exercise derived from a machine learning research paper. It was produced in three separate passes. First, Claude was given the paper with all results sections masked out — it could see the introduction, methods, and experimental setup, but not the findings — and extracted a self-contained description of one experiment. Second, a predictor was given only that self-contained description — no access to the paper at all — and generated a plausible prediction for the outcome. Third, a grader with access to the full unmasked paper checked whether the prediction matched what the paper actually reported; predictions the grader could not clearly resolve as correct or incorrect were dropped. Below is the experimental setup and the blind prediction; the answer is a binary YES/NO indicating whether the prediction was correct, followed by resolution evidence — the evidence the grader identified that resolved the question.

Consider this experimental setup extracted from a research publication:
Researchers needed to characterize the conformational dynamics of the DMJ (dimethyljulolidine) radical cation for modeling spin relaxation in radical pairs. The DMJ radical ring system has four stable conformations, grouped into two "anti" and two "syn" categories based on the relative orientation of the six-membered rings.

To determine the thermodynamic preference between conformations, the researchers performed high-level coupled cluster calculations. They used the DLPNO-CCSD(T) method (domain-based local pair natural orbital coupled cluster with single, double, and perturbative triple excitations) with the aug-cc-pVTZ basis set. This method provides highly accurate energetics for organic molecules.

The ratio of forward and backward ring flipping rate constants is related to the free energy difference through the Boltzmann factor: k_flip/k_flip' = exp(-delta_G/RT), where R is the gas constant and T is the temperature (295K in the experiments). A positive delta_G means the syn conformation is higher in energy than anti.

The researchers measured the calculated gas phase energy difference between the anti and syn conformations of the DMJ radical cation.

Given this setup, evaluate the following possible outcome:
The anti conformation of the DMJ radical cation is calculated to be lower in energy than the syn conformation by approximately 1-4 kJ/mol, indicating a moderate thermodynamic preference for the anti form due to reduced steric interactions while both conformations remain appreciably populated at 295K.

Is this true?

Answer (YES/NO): YES